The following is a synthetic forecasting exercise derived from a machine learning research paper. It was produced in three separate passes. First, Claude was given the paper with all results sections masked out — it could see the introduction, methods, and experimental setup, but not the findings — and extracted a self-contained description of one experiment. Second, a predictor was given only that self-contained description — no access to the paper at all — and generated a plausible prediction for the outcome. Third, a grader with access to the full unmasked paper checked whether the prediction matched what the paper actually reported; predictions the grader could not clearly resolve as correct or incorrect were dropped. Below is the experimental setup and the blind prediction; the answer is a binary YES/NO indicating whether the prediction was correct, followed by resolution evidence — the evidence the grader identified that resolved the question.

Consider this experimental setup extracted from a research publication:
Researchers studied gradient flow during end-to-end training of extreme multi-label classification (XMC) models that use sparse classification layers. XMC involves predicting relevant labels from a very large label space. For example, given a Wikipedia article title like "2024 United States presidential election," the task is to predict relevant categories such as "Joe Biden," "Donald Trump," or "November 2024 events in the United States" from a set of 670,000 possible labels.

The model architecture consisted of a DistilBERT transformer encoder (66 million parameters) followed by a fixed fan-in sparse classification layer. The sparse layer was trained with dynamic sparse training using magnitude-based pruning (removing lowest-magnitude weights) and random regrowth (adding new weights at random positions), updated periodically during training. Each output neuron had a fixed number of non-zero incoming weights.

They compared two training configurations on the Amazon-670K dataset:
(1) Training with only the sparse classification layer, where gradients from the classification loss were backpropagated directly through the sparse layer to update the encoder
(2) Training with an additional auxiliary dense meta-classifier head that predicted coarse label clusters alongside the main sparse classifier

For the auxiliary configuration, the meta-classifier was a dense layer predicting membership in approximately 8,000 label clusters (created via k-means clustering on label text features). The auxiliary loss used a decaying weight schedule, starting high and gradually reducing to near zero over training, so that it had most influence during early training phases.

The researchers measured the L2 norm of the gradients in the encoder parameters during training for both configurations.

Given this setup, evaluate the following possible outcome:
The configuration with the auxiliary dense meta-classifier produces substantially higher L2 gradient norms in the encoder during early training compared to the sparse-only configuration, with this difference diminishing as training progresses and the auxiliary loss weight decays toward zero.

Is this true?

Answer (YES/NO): YES